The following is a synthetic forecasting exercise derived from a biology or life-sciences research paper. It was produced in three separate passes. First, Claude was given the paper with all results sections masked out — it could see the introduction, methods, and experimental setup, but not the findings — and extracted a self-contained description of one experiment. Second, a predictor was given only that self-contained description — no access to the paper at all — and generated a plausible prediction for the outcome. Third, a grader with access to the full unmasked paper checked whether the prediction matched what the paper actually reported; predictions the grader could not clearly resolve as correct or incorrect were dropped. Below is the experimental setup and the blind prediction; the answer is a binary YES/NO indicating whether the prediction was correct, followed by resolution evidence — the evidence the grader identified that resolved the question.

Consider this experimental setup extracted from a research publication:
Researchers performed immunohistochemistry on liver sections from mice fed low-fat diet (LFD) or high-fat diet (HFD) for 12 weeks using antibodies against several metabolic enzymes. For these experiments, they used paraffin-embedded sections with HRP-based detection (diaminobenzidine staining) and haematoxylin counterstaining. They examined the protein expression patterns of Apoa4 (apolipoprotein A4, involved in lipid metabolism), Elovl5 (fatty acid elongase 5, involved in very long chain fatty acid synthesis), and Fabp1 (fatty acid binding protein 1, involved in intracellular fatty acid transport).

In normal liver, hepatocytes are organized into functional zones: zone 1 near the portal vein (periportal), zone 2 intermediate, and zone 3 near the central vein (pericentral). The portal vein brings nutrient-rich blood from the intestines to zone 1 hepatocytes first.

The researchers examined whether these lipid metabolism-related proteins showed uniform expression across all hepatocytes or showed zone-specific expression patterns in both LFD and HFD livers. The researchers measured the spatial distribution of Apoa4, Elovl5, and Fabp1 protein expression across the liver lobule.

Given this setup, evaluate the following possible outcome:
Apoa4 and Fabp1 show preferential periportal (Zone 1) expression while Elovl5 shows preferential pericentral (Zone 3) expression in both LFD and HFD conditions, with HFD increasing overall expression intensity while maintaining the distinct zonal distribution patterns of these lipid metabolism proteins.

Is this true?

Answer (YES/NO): NO